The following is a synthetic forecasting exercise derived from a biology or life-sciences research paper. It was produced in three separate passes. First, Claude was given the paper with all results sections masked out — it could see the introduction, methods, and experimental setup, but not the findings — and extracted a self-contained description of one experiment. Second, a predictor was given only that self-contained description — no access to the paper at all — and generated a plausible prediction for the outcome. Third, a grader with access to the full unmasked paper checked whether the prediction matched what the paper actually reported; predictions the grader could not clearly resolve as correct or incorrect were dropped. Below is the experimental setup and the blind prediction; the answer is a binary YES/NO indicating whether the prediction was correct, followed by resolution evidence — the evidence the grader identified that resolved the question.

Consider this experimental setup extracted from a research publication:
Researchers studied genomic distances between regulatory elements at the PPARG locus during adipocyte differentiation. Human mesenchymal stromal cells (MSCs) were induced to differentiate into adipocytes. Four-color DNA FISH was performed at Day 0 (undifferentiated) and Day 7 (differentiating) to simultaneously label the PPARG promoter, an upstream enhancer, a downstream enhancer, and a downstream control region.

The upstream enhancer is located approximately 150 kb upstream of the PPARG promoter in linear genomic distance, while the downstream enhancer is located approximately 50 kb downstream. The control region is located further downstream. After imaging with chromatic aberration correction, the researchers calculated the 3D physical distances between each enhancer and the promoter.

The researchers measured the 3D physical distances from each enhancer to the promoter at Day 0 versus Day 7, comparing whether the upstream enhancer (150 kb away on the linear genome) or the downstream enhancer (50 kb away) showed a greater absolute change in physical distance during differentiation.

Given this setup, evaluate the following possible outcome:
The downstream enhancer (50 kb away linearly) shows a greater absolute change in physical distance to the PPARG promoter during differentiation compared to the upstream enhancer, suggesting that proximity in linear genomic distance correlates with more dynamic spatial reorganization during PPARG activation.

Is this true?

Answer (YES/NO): NO